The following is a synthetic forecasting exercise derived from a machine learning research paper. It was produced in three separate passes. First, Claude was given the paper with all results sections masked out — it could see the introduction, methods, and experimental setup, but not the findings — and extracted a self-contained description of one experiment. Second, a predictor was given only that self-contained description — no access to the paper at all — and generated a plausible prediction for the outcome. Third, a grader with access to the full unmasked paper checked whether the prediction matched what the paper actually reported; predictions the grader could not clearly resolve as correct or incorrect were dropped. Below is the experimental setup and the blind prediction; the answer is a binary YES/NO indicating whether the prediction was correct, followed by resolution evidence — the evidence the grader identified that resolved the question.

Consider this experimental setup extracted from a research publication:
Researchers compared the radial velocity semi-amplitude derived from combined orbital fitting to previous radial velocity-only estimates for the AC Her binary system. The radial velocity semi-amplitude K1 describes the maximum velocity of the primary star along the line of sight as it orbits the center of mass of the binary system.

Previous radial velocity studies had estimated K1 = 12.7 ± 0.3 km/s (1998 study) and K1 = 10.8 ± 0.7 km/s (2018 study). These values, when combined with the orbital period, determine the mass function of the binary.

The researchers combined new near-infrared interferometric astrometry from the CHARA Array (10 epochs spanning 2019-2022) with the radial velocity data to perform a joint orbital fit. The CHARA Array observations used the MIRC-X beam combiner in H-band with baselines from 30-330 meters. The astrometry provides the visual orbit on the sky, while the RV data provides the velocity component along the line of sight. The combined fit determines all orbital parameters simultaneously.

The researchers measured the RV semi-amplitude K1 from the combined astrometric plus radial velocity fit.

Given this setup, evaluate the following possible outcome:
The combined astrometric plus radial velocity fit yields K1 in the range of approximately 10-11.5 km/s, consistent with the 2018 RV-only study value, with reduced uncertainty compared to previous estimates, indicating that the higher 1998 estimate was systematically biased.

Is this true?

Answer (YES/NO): YES